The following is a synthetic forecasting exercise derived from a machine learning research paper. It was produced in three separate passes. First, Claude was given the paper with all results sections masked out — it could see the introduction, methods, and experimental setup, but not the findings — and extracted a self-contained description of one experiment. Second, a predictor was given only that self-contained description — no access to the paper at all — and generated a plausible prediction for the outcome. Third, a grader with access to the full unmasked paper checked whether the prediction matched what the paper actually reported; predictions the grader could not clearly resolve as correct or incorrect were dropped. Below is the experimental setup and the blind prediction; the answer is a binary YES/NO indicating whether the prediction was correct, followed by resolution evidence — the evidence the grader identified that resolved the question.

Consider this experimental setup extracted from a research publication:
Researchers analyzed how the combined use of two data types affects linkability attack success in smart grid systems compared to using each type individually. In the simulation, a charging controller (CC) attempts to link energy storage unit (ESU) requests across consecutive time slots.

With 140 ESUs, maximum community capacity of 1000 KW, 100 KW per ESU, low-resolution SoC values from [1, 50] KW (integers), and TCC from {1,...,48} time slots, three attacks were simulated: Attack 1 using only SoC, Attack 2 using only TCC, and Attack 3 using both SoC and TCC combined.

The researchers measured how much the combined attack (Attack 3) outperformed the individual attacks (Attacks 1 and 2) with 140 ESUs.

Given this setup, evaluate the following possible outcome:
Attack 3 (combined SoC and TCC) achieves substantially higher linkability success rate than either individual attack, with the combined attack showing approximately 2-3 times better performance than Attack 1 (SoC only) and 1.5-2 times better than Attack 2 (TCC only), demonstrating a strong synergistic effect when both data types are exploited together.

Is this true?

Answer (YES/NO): NO